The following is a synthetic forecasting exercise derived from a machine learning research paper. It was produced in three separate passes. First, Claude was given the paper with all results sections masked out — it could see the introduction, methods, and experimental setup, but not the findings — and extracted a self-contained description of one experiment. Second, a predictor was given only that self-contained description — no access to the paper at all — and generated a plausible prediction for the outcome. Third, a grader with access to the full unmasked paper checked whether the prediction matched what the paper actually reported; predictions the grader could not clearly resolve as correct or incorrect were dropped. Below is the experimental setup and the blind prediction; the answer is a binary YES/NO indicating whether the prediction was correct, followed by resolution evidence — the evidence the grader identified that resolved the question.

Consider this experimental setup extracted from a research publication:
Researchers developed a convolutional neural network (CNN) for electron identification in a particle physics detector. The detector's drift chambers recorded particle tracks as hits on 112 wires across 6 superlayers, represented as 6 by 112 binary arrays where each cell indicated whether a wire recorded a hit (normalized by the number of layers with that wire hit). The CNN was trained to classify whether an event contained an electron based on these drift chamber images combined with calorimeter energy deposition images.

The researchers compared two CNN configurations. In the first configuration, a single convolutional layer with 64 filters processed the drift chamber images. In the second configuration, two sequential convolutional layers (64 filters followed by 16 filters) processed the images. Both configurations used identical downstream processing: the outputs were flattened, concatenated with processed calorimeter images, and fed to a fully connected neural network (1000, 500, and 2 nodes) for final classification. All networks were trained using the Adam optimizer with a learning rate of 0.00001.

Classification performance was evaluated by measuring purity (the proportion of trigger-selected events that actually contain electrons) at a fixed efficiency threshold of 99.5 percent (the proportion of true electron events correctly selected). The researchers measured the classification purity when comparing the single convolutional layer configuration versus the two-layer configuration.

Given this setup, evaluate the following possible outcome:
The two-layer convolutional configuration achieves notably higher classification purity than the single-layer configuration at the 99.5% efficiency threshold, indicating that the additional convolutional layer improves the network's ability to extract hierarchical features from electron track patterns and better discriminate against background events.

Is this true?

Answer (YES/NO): YES